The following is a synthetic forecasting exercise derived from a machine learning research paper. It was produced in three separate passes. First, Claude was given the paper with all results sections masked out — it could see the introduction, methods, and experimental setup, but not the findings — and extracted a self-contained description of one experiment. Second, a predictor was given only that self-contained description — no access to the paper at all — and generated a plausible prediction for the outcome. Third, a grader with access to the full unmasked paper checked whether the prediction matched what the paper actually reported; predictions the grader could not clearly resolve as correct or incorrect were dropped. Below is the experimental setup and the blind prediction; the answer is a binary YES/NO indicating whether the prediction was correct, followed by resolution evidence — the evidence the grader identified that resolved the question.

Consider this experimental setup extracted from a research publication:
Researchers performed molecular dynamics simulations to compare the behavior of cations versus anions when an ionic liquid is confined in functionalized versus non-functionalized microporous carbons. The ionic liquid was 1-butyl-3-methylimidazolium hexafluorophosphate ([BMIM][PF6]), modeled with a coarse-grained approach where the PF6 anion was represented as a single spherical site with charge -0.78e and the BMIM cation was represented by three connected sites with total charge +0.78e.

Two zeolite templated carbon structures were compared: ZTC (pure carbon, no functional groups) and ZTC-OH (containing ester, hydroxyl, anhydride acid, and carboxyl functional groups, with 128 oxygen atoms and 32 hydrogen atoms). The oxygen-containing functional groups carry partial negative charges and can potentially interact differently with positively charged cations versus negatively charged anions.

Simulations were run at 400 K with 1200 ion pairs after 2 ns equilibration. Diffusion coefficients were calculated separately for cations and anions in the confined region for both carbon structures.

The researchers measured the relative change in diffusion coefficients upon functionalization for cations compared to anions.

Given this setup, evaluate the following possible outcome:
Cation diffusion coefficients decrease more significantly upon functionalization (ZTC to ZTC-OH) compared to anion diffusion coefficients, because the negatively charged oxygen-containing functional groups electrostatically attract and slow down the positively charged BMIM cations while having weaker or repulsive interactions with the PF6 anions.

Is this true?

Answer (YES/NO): NO